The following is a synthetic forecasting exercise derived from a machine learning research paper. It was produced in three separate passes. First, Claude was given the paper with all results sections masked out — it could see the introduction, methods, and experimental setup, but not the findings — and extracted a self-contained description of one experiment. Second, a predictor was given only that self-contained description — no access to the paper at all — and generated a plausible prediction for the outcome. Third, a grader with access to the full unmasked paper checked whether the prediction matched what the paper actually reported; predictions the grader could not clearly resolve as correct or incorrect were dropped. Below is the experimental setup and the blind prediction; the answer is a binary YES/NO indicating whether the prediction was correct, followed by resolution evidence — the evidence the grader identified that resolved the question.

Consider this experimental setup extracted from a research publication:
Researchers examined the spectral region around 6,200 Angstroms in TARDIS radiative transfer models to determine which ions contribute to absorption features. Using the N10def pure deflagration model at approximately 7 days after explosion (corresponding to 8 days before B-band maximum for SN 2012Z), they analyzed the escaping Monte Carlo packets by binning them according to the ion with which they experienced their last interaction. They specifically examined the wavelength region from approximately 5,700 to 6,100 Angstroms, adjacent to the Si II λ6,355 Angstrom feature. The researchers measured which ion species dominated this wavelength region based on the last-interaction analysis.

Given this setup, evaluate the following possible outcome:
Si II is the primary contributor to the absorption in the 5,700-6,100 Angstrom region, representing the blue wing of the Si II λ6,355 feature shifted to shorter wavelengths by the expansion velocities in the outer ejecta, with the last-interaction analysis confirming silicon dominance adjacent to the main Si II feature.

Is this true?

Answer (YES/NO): NO